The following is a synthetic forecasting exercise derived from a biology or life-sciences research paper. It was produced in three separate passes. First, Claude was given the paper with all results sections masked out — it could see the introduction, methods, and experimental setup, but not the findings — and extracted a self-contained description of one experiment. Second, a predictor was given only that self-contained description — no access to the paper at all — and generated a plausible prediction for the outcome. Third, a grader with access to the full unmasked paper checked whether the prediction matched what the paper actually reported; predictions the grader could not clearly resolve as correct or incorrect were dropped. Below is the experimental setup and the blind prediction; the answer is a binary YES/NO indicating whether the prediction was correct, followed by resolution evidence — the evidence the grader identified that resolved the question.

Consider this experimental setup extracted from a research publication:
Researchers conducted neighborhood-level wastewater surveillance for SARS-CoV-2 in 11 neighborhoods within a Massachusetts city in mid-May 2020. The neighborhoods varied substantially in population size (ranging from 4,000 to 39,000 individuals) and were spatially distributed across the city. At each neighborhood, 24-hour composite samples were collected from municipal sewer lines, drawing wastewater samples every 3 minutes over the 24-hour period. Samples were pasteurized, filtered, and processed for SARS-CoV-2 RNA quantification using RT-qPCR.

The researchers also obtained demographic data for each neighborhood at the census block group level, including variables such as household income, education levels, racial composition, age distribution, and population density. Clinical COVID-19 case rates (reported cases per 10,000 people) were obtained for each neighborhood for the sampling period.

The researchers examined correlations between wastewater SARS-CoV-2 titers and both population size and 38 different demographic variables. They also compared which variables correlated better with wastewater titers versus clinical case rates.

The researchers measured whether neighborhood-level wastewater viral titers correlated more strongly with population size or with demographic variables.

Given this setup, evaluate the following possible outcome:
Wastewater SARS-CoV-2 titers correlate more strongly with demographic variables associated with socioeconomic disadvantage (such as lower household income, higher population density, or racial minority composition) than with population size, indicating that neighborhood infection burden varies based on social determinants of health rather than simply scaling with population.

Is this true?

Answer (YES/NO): YES